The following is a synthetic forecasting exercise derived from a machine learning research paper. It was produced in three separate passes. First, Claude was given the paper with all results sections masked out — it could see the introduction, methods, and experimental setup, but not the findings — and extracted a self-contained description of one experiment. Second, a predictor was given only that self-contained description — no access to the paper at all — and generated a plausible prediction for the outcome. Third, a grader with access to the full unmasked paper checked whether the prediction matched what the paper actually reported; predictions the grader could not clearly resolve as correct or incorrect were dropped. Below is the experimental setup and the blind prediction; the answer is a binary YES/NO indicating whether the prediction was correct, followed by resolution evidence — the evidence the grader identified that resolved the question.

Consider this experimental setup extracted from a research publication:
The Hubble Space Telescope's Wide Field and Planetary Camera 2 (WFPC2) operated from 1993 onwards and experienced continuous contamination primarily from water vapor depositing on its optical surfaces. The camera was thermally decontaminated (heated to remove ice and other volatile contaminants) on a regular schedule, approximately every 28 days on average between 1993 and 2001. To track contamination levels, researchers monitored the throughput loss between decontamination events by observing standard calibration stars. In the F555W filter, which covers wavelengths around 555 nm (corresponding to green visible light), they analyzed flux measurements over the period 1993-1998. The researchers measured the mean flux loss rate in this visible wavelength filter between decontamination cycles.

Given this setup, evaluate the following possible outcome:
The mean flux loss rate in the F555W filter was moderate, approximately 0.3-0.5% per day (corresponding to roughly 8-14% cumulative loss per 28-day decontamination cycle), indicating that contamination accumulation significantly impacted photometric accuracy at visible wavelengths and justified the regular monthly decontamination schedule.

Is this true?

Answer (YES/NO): NO